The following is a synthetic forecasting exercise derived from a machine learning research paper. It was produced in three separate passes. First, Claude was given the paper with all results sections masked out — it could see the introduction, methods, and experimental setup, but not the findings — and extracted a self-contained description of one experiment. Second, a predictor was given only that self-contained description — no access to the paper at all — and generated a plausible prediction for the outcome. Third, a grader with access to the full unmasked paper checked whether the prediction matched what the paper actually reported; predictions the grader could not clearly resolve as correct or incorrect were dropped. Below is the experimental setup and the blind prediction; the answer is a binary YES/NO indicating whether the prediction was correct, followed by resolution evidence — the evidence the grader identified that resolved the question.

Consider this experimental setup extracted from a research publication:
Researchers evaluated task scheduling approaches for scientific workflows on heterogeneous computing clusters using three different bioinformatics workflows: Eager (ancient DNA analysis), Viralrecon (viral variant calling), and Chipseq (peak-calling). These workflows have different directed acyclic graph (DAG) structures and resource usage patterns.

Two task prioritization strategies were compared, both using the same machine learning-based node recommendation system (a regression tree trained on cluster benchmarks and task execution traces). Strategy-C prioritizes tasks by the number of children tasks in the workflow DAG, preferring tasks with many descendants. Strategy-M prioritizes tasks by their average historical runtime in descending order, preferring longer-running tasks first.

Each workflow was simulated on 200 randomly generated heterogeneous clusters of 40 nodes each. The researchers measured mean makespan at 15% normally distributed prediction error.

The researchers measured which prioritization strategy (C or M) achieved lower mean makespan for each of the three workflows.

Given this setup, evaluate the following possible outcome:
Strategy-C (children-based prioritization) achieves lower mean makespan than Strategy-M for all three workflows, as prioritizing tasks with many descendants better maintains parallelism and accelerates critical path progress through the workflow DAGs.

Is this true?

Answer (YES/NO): NO